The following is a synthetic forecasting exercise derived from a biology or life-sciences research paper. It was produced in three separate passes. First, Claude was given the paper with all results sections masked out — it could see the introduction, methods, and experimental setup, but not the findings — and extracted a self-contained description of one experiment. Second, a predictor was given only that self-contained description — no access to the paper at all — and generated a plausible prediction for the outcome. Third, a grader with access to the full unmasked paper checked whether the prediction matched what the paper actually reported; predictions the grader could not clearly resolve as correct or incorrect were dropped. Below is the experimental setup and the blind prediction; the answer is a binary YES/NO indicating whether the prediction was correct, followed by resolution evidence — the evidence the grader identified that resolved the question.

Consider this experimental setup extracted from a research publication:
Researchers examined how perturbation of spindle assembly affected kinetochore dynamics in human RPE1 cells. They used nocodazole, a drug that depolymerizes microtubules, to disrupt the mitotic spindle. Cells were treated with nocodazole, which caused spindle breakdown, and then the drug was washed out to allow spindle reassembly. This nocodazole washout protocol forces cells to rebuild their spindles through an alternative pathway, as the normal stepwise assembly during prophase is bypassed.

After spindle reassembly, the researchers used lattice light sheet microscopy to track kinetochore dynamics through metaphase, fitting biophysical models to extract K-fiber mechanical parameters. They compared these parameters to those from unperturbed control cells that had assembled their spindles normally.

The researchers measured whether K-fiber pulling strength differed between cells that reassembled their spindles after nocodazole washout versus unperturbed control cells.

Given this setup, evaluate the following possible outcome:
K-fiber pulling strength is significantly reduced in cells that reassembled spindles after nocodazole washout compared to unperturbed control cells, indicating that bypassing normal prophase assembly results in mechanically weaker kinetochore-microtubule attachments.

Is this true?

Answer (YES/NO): YES